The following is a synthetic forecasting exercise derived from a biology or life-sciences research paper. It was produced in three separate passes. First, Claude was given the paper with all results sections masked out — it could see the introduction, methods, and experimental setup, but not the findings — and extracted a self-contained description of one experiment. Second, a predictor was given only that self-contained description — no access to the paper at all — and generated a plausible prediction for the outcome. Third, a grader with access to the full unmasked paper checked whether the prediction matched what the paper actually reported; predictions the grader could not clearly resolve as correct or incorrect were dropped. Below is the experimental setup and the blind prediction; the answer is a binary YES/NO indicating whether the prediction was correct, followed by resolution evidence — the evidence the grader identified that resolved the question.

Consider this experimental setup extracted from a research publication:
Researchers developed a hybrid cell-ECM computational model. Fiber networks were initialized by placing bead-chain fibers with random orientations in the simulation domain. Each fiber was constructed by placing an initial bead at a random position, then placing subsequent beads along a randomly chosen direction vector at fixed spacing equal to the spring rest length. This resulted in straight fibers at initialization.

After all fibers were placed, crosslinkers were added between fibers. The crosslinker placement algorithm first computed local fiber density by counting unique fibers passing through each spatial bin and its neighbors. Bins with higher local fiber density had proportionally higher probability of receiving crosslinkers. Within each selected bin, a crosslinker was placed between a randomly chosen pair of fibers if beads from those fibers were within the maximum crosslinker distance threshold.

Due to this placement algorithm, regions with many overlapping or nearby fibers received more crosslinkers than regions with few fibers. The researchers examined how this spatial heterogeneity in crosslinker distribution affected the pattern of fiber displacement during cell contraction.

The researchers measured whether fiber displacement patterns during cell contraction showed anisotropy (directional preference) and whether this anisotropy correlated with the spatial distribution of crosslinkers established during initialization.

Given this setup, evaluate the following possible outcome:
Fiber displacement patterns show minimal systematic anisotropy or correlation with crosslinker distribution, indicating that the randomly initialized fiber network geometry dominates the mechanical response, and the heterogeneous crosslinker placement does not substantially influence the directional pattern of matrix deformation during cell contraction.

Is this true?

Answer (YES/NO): NO